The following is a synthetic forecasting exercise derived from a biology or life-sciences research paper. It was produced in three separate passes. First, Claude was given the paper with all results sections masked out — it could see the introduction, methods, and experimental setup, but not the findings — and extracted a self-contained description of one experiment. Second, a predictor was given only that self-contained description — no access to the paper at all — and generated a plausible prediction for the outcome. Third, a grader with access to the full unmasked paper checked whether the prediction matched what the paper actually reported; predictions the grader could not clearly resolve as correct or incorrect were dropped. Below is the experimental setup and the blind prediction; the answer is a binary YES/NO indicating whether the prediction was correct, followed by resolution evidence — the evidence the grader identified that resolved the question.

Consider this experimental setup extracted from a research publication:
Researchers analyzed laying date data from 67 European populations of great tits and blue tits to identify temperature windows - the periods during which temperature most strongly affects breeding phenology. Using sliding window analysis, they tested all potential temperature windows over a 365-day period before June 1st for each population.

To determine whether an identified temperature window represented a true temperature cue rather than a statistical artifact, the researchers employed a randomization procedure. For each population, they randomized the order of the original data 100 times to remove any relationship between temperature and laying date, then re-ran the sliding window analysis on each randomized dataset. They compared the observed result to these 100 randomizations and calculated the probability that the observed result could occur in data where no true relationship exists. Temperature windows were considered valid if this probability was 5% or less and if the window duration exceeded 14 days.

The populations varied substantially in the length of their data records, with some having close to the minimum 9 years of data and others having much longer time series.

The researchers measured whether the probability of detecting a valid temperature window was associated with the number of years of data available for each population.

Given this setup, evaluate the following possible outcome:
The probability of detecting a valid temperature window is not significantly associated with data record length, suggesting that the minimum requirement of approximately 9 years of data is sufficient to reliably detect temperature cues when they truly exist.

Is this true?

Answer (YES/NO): NO